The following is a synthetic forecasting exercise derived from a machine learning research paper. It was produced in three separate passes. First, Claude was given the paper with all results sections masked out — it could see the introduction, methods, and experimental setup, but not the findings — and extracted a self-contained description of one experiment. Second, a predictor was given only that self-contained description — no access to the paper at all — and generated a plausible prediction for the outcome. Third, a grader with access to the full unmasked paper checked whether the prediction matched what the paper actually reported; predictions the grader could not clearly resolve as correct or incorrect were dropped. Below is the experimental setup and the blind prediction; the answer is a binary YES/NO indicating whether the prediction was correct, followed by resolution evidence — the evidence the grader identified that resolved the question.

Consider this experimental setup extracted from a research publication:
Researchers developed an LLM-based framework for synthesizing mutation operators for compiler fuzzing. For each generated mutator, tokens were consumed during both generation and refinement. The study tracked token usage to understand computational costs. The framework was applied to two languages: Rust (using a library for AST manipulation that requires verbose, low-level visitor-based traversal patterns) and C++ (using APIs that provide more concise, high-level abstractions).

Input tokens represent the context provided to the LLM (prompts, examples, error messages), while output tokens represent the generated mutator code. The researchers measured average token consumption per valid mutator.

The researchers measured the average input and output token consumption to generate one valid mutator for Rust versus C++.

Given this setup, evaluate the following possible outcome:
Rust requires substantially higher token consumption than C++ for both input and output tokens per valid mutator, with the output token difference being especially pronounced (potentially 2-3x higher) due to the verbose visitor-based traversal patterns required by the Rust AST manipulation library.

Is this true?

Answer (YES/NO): NO